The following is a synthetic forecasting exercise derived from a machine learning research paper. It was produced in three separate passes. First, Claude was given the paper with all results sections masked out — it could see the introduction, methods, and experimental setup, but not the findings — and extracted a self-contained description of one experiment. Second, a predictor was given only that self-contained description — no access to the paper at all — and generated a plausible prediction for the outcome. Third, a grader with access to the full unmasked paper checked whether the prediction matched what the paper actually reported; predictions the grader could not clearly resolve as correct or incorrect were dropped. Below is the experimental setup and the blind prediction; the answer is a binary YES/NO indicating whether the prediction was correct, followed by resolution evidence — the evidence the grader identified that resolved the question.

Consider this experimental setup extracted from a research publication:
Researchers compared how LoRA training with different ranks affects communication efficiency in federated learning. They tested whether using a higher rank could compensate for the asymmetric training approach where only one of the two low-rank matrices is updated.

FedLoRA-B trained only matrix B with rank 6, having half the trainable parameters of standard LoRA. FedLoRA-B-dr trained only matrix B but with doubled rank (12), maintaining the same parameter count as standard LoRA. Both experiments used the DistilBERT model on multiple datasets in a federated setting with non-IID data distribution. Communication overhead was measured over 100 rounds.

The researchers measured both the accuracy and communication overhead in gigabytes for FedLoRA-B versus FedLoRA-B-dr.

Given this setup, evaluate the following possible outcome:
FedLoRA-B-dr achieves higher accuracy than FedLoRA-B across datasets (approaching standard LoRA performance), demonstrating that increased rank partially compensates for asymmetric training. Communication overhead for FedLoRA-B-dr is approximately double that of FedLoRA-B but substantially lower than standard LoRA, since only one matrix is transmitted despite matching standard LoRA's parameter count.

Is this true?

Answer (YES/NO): NO